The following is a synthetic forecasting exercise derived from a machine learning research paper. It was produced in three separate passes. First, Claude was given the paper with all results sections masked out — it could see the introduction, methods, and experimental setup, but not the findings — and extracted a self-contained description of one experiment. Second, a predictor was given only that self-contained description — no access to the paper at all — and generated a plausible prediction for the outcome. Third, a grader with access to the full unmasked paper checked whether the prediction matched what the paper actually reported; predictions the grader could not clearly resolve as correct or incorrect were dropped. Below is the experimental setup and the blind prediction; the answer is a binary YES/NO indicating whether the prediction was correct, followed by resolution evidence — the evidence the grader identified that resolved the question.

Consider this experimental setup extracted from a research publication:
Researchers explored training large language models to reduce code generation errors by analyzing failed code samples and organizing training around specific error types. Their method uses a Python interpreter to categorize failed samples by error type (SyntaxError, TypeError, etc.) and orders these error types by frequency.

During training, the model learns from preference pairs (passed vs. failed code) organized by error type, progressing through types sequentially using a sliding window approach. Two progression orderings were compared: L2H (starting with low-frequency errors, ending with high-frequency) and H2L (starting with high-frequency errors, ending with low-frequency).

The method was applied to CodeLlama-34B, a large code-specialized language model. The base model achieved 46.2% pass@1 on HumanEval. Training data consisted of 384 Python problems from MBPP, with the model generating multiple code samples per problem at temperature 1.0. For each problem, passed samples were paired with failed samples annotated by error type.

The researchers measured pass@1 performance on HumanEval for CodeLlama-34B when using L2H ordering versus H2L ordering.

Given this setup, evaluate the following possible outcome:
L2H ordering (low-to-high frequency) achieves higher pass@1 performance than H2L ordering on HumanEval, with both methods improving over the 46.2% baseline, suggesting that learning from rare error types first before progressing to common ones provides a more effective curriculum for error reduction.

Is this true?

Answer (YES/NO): NO